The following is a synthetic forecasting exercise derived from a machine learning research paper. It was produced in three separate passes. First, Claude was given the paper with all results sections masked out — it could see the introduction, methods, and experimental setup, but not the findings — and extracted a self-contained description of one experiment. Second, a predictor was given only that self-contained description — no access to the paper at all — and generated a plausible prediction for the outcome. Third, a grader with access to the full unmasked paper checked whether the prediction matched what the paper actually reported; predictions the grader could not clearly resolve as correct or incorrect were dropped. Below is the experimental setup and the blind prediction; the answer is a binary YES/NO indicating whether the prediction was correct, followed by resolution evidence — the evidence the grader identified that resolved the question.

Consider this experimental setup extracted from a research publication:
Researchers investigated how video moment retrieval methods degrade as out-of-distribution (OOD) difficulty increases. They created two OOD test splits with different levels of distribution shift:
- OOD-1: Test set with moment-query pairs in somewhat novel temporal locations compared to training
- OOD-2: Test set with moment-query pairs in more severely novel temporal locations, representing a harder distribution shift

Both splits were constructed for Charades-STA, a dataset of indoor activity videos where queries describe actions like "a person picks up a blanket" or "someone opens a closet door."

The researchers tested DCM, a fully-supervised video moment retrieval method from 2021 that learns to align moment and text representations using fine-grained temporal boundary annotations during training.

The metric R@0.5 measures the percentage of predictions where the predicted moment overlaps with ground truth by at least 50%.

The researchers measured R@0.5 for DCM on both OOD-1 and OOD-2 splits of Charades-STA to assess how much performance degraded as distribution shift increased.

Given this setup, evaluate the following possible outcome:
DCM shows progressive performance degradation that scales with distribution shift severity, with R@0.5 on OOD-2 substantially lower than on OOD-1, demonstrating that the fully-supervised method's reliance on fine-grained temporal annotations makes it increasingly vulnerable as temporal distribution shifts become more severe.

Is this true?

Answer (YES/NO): YES